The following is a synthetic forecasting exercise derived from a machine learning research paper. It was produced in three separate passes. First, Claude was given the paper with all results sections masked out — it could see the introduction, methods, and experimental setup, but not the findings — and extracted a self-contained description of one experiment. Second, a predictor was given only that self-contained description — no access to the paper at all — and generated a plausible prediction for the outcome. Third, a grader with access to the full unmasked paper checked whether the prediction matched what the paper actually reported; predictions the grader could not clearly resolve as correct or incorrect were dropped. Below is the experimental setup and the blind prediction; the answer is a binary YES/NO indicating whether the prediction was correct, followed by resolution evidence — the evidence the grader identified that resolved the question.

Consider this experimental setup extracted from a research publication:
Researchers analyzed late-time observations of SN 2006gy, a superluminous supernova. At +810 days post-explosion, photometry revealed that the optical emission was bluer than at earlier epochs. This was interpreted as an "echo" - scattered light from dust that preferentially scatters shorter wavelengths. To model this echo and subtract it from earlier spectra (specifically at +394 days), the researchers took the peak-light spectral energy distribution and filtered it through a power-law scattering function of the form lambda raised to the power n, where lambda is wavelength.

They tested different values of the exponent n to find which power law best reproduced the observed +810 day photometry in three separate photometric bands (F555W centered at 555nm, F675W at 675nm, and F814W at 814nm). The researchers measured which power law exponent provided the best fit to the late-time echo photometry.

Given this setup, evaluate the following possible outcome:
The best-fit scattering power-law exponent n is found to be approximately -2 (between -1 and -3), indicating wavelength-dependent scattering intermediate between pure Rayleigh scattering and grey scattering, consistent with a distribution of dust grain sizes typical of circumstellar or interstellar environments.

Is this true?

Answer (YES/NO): NO